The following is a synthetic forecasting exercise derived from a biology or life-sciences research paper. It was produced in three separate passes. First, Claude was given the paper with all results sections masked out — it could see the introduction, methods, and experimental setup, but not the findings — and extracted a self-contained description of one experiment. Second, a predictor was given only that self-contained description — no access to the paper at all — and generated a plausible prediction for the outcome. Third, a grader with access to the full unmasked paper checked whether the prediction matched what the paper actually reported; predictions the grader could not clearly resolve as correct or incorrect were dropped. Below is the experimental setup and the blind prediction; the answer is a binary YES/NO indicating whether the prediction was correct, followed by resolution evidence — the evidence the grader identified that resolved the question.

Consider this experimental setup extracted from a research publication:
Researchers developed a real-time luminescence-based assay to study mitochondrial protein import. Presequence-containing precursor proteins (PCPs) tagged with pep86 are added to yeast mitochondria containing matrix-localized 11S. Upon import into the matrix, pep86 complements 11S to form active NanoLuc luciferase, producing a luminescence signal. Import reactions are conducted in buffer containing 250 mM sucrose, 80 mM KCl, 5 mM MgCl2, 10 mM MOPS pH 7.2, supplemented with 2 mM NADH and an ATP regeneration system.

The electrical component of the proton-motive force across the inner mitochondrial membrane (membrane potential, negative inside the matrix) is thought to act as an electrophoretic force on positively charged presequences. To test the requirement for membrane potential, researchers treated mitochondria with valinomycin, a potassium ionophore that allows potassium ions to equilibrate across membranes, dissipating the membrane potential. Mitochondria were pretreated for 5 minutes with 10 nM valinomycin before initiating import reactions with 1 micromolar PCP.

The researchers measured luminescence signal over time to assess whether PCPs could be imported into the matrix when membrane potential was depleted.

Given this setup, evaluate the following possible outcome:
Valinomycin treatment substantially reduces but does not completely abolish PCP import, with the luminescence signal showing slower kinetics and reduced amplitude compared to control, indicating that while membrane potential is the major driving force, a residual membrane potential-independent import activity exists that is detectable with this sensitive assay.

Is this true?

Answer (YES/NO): YES